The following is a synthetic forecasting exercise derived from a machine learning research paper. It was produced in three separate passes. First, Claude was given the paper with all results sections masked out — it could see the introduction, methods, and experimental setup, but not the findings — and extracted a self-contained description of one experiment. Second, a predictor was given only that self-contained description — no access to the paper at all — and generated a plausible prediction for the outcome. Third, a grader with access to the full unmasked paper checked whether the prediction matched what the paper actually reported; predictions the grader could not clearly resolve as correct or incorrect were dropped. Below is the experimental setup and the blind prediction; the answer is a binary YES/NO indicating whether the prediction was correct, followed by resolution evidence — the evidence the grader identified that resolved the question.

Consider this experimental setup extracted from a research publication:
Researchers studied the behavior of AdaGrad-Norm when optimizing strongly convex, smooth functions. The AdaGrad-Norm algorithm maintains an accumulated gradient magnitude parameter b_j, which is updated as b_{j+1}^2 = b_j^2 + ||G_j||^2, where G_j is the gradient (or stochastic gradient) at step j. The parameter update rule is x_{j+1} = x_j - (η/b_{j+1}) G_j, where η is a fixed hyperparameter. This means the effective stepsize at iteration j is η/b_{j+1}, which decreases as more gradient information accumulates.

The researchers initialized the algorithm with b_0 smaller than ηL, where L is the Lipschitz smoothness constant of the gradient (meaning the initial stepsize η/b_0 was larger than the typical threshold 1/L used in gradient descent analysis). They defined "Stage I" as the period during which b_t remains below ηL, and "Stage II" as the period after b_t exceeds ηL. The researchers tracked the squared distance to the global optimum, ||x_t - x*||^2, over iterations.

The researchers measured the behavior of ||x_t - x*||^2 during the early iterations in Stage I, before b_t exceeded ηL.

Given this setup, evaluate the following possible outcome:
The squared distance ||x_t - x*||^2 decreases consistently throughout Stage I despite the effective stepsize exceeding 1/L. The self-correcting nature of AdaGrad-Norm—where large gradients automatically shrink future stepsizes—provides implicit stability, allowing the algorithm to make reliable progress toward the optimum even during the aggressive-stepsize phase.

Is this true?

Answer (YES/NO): NO